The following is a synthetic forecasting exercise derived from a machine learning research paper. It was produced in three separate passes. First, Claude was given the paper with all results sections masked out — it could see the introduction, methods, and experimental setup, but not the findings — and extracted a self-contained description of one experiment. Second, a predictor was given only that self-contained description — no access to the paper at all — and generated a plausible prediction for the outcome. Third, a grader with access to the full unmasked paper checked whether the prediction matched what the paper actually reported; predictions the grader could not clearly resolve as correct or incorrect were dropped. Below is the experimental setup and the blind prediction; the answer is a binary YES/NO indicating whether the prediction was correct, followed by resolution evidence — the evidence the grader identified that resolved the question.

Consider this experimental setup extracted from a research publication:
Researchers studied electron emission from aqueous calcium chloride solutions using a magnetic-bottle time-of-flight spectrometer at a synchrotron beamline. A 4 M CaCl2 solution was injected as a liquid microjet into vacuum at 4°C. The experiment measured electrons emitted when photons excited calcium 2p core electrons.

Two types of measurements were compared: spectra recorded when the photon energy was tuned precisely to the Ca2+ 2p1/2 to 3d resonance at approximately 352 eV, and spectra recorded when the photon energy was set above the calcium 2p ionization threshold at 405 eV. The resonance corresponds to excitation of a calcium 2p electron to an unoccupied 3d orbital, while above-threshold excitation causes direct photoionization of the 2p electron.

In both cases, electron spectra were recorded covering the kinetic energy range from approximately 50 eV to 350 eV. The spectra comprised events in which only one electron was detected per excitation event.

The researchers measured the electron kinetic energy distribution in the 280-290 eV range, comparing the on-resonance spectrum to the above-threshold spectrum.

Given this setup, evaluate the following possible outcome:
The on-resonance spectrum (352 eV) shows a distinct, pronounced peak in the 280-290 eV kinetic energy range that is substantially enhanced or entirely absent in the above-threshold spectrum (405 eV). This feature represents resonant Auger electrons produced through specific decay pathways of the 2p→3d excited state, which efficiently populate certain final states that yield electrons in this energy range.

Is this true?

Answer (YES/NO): YES